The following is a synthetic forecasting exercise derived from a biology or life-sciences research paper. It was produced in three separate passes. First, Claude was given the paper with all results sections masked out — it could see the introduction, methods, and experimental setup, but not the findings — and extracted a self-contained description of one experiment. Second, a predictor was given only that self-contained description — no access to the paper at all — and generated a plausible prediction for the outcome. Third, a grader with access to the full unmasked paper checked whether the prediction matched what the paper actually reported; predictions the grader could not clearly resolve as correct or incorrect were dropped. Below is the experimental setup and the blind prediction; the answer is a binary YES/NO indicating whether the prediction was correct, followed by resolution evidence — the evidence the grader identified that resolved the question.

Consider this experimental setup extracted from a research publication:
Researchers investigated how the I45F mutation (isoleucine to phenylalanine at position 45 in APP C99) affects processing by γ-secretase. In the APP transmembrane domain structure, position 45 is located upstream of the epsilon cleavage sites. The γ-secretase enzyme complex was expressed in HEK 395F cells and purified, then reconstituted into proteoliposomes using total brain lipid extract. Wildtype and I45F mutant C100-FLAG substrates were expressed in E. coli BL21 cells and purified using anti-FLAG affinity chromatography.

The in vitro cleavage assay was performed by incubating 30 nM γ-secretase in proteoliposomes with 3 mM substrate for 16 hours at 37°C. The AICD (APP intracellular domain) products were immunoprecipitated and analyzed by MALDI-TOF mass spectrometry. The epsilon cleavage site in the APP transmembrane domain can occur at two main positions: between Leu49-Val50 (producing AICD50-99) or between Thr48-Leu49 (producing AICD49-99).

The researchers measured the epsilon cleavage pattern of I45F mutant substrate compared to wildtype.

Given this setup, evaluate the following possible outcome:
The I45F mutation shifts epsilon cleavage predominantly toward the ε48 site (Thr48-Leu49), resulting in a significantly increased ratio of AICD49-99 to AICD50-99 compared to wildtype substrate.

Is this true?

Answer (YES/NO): NO